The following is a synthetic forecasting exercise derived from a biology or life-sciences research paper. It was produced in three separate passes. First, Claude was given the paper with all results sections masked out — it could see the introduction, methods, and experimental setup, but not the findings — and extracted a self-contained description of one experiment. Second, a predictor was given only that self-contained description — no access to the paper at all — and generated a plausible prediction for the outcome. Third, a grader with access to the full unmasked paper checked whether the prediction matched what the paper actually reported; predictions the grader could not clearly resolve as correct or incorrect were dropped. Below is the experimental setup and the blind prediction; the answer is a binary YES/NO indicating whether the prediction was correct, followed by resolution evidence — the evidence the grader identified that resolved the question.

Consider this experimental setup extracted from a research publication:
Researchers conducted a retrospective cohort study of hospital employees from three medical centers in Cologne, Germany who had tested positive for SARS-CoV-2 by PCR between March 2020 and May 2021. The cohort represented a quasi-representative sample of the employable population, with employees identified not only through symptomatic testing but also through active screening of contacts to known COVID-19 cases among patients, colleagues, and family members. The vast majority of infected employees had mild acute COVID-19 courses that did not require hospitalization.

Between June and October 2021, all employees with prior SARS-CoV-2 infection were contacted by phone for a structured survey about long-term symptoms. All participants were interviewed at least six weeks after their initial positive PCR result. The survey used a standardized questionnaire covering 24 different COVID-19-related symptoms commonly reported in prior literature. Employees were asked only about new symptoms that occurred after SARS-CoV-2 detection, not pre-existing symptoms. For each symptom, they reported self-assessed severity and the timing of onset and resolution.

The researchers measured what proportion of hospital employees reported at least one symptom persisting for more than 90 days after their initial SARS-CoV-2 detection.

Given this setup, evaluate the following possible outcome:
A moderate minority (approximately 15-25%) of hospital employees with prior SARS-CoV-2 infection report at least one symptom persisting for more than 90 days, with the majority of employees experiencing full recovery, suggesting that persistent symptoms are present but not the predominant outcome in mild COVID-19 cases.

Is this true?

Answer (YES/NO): NO